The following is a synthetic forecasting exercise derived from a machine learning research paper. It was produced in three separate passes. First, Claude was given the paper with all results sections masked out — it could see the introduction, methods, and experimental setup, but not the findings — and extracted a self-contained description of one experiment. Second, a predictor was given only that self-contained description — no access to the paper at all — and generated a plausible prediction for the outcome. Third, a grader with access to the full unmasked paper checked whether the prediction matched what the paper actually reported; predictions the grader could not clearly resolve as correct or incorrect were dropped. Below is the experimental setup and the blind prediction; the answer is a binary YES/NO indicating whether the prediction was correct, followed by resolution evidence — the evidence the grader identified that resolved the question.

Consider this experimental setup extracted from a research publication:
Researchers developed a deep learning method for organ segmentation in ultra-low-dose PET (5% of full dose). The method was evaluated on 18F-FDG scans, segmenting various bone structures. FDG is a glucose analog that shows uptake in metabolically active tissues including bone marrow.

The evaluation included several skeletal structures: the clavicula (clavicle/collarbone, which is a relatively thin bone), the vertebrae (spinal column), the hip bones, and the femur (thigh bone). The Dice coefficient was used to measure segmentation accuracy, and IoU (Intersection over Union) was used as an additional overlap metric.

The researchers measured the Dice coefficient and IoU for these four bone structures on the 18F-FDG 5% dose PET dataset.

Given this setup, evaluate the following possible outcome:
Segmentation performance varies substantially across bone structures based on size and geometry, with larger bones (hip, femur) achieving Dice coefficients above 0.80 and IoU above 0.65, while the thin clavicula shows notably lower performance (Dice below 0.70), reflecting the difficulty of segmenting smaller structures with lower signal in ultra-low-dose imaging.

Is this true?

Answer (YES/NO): NO